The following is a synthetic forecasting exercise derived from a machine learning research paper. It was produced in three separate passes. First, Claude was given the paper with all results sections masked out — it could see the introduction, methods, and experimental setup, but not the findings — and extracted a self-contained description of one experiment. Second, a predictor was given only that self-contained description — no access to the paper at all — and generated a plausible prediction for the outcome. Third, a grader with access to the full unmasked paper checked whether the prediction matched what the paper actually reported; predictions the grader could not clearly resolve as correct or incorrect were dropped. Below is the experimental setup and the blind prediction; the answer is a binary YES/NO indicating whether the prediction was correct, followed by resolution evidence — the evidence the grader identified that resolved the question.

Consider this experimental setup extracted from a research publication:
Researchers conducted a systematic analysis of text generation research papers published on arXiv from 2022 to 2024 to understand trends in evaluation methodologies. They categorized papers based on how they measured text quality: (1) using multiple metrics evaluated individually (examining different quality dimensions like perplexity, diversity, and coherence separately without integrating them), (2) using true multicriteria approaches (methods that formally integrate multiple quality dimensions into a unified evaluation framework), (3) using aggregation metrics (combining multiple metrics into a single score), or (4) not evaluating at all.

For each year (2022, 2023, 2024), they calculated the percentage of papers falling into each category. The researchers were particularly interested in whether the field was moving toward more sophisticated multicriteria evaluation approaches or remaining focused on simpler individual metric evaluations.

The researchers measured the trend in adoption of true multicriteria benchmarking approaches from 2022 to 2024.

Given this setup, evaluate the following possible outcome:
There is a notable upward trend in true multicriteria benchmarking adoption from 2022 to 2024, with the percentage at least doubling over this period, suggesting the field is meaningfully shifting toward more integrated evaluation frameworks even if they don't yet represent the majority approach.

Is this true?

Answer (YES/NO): NO